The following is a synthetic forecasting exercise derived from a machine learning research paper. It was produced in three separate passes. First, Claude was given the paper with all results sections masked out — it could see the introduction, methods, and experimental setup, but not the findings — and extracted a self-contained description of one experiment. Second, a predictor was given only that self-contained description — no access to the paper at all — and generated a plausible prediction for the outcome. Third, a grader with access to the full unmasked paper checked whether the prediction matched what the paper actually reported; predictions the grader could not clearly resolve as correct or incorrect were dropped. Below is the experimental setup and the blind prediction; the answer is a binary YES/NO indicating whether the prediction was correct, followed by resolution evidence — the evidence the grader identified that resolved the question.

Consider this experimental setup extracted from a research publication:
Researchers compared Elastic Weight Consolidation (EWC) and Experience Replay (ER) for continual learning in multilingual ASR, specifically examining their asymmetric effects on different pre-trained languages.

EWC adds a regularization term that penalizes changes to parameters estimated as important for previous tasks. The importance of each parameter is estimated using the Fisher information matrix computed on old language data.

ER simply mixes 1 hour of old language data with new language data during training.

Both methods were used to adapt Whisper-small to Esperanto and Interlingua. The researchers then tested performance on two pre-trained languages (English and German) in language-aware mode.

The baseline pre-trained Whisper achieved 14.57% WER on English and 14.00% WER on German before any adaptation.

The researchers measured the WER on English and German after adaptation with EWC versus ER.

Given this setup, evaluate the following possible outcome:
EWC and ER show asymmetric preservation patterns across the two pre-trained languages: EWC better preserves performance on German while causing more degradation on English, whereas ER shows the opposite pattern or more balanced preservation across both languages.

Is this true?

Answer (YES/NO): NO